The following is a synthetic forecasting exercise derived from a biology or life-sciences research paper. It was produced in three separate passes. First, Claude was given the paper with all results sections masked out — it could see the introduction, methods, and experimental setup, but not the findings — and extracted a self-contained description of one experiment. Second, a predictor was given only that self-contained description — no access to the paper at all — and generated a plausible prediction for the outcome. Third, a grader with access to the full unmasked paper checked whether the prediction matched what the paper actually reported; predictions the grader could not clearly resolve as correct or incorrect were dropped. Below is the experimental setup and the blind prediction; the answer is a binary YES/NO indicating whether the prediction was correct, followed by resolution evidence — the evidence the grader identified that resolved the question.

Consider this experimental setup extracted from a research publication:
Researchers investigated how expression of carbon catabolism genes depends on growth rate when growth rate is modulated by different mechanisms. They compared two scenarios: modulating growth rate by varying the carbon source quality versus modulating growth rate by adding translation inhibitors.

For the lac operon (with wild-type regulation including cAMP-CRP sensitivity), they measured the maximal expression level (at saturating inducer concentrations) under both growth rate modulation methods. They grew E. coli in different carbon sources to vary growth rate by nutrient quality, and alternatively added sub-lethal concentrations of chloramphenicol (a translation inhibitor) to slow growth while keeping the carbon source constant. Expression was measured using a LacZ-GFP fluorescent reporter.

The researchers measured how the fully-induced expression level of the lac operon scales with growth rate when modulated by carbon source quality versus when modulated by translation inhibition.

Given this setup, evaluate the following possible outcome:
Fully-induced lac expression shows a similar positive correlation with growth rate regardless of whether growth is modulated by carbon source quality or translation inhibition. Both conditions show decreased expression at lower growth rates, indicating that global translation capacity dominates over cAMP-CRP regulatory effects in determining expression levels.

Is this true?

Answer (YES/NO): NO